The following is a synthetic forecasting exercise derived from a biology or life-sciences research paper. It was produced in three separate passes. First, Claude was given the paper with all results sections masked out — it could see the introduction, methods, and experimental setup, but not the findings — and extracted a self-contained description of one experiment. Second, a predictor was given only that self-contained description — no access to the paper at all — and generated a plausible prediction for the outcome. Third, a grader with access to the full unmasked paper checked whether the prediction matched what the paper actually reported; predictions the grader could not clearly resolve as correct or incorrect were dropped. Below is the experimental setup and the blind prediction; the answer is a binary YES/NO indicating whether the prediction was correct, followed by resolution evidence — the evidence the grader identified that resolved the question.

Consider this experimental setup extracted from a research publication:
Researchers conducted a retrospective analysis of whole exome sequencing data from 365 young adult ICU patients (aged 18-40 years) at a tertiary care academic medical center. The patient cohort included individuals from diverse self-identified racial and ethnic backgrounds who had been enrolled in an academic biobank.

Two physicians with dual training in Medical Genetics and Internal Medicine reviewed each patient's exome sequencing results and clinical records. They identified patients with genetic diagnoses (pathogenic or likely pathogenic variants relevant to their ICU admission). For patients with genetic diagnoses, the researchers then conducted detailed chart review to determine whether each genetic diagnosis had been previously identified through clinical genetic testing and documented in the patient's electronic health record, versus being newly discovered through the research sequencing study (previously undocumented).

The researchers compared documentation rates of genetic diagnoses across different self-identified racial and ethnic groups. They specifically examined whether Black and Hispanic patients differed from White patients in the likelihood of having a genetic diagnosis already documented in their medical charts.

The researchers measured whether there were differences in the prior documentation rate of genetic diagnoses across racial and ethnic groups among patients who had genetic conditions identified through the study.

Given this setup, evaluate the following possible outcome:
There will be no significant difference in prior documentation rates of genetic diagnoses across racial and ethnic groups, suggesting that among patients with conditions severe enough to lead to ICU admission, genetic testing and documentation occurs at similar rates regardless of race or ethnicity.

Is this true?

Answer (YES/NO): NO